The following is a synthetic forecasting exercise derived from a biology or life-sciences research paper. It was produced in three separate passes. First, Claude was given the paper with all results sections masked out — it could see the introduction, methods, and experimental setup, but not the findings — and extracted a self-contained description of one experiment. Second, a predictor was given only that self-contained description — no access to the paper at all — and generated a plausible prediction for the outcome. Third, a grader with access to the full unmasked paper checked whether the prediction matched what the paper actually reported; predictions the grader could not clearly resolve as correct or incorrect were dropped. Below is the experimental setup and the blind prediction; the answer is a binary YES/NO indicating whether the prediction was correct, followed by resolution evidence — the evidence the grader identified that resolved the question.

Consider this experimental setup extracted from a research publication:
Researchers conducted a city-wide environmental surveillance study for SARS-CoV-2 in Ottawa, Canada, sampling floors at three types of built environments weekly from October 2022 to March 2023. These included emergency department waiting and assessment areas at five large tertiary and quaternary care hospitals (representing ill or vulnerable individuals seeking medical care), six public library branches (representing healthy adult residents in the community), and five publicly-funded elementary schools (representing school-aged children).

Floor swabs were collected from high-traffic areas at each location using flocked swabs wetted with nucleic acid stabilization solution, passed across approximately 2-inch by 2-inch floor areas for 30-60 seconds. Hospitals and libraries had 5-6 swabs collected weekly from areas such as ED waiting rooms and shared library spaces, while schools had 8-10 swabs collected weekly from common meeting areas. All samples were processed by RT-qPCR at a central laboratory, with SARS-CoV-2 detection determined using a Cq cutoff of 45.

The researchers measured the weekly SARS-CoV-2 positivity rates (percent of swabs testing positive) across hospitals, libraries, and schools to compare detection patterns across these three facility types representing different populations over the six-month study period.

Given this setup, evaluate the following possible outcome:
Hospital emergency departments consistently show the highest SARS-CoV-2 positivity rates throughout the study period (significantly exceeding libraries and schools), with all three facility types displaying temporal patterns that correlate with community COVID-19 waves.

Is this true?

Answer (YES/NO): NO